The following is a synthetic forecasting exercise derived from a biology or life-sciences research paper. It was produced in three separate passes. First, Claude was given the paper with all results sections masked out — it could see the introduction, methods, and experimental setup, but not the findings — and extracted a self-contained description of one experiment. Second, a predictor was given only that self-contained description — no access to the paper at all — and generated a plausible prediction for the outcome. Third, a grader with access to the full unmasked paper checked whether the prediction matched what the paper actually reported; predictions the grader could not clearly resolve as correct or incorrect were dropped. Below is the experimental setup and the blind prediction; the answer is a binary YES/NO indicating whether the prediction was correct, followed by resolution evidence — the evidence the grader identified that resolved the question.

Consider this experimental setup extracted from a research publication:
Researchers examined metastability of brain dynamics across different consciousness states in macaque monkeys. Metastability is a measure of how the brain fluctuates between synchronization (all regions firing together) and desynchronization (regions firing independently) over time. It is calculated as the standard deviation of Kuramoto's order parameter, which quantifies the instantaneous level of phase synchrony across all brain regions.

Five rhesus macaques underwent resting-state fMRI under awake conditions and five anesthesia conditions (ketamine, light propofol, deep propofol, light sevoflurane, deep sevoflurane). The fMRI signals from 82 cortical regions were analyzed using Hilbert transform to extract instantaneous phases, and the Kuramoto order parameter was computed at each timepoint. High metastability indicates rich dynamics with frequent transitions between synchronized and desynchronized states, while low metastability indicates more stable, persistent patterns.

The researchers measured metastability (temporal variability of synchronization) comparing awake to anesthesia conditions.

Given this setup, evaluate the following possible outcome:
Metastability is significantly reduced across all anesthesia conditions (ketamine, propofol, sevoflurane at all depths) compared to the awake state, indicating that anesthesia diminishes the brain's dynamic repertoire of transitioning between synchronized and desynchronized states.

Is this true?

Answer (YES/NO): YES